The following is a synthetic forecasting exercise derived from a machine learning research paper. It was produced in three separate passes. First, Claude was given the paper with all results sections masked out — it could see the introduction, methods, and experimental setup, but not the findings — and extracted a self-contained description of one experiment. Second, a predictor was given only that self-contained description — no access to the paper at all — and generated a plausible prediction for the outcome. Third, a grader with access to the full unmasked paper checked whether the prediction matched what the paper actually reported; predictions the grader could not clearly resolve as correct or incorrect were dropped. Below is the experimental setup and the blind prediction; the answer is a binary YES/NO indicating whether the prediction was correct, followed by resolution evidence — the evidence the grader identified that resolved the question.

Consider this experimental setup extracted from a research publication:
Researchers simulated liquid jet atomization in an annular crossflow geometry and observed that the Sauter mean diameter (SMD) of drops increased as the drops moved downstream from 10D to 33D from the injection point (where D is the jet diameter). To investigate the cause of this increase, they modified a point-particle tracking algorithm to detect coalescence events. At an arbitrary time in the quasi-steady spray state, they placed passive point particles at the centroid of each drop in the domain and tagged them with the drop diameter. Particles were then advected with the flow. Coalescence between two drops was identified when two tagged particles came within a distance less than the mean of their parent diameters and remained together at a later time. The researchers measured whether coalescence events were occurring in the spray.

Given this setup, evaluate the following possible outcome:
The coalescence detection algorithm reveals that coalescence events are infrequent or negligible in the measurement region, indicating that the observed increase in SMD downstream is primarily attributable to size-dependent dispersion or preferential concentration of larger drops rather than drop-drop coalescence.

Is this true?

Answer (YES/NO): NO